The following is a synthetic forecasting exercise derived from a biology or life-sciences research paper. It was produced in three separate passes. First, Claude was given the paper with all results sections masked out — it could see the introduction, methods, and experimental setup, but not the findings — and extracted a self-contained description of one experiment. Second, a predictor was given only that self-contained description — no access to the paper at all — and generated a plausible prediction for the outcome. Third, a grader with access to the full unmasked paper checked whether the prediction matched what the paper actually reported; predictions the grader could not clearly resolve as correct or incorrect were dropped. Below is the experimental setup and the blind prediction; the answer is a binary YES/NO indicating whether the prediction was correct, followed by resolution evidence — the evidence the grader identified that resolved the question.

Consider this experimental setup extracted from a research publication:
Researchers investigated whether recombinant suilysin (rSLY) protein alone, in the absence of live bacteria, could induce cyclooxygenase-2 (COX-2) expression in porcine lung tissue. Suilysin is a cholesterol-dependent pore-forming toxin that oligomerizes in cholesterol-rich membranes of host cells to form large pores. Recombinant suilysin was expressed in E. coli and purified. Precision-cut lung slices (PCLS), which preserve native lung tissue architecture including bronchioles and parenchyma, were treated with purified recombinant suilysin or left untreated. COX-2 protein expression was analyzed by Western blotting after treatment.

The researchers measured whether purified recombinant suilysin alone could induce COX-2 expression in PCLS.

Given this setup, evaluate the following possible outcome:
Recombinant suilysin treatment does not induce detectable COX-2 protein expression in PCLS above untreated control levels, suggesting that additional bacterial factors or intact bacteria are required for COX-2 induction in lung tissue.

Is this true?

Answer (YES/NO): NO